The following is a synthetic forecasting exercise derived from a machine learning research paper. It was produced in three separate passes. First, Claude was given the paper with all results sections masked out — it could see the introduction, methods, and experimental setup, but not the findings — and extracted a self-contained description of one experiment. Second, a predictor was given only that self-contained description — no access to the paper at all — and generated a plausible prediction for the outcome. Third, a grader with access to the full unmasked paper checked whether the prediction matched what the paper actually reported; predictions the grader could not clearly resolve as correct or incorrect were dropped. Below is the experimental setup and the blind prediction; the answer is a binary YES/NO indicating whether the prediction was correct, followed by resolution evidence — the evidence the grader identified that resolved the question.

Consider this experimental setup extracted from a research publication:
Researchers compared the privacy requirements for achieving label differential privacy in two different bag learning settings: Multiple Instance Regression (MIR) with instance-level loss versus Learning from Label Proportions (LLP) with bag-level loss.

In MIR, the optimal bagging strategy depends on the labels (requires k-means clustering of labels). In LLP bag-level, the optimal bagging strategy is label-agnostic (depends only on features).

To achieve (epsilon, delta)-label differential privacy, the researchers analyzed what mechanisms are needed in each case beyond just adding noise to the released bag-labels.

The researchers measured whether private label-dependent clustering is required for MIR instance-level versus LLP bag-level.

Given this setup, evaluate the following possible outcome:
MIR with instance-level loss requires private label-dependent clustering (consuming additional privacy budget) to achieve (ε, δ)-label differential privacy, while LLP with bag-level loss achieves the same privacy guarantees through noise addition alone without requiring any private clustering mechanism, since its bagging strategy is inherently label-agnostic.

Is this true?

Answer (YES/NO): YES